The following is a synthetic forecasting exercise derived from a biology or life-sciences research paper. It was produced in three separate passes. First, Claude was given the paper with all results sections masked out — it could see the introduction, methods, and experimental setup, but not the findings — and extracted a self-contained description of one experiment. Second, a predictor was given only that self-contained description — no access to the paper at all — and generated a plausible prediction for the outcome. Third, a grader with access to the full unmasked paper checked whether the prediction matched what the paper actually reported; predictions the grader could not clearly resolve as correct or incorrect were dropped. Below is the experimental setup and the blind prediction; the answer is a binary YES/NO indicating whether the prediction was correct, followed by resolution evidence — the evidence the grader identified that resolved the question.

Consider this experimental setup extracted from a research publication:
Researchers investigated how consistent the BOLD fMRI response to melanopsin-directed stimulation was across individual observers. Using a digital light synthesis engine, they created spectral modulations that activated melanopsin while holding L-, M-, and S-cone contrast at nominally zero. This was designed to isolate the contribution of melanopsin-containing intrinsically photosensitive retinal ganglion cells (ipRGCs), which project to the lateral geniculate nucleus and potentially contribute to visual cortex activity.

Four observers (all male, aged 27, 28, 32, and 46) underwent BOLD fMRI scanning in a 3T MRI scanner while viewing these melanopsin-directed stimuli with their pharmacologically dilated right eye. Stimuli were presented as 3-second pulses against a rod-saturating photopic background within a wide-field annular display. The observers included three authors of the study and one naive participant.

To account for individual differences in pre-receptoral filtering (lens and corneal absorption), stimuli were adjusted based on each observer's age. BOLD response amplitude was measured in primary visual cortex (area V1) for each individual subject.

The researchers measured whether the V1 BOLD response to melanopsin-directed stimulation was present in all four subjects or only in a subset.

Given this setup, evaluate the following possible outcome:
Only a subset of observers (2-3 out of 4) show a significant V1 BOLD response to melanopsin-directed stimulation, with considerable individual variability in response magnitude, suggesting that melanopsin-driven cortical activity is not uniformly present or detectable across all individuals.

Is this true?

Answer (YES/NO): NO